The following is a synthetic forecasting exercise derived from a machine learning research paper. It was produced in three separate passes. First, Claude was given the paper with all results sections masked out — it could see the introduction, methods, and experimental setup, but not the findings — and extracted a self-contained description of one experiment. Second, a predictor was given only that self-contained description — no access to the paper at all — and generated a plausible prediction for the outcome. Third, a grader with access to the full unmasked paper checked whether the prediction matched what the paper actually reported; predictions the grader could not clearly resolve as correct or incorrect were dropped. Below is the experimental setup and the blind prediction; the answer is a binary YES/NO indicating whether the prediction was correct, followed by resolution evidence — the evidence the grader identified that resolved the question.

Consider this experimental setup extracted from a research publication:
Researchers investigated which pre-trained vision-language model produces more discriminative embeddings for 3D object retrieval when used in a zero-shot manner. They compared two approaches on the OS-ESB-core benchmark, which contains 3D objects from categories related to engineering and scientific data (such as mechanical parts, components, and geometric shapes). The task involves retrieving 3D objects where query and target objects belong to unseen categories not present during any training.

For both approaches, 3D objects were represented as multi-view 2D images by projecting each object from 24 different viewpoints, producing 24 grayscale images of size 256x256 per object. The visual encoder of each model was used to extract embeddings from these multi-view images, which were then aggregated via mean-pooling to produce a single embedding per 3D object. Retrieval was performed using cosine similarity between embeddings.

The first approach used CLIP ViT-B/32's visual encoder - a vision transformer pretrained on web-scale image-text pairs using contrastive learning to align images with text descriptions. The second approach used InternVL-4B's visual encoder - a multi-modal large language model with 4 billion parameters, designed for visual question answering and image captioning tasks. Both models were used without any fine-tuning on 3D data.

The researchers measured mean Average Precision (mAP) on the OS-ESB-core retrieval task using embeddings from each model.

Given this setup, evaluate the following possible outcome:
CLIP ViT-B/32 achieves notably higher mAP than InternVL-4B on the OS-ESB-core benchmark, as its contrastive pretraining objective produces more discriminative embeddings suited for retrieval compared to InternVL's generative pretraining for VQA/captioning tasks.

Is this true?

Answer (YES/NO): YES